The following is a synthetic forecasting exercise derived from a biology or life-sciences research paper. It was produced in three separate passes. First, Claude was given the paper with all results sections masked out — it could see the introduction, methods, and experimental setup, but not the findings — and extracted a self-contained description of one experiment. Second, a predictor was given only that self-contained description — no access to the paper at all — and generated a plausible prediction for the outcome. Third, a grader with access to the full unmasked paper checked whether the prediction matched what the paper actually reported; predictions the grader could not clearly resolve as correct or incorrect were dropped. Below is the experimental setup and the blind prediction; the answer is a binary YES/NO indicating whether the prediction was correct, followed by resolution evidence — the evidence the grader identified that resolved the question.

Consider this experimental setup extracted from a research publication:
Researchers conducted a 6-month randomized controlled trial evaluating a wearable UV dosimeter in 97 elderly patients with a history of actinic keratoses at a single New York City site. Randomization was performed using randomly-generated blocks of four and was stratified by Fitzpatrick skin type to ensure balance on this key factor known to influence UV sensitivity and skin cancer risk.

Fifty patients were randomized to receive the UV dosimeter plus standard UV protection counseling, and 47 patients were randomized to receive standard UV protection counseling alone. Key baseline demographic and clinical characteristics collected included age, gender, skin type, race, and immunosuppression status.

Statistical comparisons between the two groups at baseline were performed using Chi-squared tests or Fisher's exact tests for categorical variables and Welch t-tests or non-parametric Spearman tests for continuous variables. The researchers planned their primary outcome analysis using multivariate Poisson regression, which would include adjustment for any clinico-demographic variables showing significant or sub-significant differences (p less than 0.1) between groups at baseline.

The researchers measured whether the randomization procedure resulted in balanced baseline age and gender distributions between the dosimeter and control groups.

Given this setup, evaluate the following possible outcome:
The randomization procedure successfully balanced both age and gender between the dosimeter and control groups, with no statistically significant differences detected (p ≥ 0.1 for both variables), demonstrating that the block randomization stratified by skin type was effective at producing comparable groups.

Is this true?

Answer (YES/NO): NO